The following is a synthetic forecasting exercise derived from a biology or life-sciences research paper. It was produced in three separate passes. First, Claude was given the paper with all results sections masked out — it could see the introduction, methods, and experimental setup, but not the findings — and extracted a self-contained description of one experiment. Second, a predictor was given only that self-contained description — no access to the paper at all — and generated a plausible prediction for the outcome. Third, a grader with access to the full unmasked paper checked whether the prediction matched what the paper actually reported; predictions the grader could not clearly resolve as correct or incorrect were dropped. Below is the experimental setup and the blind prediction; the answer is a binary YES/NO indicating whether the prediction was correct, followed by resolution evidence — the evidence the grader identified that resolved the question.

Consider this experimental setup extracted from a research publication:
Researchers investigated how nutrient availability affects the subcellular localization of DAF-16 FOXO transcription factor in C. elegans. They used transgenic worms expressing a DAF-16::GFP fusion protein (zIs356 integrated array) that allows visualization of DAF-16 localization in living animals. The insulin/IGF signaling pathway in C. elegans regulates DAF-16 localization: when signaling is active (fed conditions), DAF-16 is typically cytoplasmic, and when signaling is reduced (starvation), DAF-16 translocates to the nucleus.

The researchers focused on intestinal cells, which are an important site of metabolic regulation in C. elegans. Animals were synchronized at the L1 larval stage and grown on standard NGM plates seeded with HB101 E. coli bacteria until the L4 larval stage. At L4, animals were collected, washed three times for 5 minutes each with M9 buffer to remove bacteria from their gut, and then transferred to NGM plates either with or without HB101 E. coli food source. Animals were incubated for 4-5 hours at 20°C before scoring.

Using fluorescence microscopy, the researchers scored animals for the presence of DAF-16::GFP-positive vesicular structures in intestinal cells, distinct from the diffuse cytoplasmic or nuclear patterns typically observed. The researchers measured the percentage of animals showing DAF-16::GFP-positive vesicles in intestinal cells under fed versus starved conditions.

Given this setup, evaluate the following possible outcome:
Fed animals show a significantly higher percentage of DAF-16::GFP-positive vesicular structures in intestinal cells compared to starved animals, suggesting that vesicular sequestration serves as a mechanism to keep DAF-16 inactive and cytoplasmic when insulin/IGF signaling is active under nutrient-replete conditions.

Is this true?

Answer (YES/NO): YES